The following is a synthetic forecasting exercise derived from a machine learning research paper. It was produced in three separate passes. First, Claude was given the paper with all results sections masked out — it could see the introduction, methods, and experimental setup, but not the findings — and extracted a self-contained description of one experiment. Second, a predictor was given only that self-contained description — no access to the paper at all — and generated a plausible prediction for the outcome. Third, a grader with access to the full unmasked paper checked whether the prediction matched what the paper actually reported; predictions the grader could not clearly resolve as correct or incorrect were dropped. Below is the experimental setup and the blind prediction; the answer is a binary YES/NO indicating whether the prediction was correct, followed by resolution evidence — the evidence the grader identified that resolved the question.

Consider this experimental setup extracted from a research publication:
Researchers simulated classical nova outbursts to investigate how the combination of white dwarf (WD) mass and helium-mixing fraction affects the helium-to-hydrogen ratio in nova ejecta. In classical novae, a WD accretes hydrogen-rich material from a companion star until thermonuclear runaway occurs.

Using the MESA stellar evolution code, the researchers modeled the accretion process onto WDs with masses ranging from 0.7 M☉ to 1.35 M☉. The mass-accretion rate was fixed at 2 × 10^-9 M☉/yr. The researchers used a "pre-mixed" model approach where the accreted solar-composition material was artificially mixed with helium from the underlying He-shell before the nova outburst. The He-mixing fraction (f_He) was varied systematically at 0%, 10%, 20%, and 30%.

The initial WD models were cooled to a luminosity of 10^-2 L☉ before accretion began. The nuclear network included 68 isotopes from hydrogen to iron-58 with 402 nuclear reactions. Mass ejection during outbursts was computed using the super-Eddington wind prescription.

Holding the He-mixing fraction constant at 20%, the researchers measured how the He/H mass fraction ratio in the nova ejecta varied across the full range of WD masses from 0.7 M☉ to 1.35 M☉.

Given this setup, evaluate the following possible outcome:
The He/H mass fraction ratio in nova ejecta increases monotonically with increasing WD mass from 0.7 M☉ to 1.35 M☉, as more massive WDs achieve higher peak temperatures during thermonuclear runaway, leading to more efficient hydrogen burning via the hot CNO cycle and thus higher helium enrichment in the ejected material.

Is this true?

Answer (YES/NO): NO